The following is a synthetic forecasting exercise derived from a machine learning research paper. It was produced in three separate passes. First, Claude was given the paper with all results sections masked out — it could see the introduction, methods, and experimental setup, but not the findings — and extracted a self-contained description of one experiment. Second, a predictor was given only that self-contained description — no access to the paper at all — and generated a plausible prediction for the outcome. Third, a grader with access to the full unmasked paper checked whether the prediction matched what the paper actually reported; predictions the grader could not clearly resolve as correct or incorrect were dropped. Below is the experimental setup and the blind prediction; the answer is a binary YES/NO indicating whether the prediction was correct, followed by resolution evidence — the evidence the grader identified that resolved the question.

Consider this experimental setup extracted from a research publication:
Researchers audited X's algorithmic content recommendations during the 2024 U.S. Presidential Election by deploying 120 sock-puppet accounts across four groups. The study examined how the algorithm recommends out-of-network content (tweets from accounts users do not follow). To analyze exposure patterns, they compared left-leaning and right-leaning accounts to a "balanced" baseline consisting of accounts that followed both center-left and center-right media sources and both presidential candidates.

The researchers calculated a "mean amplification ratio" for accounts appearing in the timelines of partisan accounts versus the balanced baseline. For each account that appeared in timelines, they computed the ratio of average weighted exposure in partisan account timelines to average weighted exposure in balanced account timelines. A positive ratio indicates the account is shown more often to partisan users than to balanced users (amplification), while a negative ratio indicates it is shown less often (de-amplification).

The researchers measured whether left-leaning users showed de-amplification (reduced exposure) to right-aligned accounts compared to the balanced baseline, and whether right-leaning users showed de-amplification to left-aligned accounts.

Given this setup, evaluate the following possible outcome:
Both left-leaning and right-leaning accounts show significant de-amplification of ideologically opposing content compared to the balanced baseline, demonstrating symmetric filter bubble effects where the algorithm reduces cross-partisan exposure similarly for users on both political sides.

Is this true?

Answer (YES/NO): YES